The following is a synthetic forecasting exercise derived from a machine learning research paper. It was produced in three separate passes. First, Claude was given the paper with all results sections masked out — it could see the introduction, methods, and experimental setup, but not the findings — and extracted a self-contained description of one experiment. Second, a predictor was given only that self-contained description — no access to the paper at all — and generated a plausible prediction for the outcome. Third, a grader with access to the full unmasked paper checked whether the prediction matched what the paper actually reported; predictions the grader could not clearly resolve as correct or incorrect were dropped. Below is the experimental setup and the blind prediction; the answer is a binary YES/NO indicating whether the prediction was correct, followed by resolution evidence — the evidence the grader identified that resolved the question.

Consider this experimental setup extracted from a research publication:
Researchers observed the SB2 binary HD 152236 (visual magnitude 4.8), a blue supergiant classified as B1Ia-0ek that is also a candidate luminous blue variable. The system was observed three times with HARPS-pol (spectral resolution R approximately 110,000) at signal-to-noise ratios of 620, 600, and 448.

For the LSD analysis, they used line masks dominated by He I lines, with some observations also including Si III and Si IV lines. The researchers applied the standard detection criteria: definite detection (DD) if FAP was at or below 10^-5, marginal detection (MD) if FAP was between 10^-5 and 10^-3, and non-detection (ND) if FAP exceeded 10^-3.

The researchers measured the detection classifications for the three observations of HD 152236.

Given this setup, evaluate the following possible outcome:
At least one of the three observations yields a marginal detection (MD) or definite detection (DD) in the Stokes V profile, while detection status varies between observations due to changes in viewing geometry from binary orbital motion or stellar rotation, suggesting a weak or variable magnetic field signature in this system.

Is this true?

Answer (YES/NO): YES